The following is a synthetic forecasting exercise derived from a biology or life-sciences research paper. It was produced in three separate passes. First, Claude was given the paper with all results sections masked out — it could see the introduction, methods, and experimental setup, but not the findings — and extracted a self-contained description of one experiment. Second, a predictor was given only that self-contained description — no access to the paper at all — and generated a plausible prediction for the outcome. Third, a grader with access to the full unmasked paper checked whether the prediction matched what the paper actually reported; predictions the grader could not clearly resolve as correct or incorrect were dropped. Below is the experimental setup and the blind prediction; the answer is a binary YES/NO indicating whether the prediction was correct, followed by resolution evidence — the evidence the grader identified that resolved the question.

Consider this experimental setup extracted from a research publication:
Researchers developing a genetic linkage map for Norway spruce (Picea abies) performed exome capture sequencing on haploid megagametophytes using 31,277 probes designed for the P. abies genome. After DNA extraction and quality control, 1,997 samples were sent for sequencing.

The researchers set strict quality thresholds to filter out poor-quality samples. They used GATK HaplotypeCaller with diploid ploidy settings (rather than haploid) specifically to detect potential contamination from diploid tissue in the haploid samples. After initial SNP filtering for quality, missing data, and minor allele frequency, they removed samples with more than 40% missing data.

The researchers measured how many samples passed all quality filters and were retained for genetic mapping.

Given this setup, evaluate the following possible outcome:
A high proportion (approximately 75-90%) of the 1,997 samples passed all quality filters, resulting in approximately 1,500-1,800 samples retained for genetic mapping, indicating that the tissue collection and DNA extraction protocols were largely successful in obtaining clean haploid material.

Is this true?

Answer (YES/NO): YES